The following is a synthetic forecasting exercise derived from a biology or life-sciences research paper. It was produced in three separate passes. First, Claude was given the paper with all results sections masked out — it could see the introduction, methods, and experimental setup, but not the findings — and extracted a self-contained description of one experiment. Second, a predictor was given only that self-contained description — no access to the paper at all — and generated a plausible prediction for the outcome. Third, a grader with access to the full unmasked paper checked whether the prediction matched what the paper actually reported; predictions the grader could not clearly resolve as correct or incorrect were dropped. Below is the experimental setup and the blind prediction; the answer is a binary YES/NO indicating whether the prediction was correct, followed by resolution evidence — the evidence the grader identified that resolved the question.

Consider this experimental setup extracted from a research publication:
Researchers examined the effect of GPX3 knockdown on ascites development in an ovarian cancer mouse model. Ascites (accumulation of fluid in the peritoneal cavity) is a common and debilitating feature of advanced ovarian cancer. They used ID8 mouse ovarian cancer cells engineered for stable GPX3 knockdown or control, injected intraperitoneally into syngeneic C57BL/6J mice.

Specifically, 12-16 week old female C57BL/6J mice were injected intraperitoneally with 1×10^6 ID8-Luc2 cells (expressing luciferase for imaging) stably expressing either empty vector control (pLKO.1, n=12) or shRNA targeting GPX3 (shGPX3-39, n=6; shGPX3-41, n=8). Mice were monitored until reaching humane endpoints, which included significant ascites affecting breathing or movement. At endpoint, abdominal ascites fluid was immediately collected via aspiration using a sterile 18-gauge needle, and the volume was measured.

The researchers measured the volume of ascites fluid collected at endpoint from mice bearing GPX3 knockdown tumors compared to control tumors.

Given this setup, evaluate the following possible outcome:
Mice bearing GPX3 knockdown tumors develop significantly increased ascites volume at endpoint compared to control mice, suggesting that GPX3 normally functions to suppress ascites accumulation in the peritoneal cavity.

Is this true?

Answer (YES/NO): NO